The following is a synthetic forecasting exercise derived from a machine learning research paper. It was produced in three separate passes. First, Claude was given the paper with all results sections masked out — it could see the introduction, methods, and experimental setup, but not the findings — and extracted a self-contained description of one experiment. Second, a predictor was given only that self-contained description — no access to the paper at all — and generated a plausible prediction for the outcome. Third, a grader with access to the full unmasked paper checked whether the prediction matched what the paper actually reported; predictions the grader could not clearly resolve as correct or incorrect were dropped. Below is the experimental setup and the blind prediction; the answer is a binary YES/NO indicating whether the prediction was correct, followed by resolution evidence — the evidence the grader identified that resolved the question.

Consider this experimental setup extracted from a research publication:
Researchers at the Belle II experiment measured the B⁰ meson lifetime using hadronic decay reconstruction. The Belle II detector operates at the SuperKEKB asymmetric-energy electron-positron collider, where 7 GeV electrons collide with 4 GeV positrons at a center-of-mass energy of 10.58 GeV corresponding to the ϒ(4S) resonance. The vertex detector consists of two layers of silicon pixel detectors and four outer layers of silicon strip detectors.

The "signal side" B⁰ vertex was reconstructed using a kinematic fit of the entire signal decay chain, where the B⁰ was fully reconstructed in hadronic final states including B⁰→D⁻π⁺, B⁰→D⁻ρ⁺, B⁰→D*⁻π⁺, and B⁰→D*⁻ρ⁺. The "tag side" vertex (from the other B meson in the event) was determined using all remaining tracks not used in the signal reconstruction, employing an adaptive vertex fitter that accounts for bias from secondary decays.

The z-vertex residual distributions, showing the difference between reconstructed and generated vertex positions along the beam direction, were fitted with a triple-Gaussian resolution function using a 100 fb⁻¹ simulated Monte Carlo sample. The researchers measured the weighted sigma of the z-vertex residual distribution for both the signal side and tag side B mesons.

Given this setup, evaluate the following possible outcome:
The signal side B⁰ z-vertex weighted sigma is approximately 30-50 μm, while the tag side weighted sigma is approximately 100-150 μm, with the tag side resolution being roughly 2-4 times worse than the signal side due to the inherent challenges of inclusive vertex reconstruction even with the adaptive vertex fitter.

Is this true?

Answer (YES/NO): NO